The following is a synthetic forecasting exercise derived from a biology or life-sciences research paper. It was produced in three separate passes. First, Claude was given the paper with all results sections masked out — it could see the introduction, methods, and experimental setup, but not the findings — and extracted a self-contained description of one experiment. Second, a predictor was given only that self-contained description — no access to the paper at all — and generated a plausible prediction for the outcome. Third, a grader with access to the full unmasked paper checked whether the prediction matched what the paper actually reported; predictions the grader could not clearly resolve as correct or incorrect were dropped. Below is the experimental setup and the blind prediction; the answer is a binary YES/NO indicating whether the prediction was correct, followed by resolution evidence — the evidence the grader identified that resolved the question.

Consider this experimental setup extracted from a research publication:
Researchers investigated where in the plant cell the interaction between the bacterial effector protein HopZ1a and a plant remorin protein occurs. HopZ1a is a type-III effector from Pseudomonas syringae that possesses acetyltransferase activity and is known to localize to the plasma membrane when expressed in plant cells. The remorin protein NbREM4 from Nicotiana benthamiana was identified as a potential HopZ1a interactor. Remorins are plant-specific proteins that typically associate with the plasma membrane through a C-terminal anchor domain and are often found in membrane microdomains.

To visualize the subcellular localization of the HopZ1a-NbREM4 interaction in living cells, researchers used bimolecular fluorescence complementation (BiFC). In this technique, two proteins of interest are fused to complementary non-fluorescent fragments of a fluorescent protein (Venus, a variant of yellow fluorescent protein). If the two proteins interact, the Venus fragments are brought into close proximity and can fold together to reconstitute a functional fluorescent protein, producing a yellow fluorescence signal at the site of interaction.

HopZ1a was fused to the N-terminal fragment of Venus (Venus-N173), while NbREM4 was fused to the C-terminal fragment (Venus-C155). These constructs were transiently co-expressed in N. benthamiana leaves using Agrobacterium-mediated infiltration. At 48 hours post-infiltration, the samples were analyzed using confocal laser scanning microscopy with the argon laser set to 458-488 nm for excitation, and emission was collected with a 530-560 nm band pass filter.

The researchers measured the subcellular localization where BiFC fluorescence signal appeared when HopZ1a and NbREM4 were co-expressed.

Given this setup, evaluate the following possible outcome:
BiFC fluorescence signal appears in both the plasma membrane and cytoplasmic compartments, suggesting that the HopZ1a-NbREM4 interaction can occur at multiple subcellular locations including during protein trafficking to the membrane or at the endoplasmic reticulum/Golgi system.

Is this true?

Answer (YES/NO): NO